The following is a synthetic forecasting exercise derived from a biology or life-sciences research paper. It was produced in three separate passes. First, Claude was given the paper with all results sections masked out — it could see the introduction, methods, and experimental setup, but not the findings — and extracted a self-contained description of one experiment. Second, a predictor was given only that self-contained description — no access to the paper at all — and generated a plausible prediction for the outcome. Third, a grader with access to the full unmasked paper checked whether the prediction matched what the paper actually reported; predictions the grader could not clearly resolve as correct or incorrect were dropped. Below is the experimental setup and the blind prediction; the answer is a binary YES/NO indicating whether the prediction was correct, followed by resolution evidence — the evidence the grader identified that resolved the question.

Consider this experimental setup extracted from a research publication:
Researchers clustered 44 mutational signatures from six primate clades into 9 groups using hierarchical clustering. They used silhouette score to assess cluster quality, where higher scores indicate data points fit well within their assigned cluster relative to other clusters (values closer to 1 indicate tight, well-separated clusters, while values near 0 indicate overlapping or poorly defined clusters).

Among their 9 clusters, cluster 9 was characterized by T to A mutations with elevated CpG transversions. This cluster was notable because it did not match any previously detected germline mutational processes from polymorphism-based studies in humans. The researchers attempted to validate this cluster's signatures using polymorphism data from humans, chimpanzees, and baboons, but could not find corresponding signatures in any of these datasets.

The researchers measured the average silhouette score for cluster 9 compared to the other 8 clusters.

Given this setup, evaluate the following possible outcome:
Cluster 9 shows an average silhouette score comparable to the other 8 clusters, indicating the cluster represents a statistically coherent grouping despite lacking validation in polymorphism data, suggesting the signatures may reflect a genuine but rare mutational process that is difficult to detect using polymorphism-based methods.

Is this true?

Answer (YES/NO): NO